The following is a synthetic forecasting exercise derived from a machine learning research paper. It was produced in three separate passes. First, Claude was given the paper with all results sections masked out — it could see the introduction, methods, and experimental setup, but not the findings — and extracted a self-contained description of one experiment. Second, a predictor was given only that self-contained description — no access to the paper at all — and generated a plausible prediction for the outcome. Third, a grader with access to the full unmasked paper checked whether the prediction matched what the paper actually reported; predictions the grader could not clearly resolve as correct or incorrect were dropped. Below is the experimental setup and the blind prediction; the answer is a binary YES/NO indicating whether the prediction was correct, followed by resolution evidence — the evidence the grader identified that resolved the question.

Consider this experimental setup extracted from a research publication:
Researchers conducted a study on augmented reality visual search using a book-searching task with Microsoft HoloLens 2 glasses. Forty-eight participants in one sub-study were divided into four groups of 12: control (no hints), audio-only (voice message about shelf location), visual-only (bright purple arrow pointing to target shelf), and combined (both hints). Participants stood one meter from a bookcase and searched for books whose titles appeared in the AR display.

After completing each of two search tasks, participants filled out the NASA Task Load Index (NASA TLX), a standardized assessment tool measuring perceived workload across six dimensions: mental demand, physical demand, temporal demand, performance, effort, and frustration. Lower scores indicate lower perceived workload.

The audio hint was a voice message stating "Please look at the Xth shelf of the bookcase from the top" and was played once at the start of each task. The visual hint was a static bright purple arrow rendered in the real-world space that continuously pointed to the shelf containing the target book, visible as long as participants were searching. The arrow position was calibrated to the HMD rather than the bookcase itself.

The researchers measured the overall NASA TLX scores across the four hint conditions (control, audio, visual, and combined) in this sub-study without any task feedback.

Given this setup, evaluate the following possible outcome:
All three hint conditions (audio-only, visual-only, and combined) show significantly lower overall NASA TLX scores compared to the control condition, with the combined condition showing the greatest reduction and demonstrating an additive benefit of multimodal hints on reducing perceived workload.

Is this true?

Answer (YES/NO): NO